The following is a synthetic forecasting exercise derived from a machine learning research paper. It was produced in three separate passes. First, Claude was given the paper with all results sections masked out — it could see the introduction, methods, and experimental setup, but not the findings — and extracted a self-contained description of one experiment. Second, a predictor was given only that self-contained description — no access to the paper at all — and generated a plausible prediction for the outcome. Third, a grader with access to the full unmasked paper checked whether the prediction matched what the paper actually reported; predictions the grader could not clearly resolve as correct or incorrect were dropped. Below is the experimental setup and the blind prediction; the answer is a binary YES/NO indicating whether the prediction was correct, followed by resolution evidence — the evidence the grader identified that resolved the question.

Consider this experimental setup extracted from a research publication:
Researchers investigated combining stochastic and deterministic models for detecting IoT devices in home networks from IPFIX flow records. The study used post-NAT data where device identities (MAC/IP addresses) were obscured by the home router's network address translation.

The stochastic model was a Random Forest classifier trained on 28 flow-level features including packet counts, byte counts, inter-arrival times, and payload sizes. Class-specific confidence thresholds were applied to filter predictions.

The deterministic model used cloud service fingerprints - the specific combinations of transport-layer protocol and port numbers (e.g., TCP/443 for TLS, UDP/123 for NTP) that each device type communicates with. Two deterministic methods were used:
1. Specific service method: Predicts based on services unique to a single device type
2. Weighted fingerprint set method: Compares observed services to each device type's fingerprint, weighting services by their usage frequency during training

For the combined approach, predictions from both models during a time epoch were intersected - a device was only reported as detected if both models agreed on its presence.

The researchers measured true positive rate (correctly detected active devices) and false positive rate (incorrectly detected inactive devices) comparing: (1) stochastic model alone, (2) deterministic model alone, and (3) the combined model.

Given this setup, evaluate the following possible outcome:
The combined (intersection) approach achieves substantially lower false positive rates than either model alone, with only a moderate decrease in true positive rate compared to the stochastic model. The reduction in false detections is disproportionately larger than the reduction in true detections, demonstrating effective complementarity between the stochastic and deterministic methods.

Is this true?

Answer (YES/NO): YES